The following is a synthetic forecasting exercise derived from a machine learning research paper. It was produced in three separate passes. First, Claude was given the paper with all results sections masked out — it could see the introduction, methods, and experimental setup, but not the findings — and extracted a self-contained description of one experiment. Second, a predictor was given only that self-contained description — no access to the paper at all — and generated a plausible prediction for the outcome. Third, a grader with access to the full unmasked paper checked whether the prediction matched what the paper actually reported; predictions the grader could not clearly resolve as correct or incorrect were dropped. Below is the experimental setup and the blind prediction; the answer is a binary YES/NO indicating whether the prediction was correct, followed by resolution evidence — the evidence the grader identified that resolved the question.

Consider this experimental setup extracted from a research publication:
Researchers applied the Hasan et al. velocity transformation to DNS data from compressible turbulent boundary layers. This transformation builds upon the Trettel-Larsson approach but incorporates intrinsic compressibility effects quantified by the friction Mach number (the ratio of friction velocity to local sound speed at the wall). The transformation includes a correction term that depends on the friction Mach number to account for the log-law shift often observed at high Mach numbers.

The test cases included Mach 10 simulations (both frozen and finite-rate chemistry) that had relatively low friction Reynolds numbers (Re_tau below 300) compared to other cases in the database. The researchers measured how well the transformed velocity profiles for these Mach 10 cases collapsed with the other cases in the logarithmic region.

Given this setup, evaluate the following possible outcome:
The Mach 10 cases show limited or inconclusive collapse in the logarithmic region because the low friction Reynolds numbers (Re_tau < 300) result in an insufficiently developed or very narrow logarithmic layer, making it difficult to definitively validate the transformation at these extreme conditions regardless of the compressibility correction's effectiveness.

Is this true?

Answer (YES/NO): NO